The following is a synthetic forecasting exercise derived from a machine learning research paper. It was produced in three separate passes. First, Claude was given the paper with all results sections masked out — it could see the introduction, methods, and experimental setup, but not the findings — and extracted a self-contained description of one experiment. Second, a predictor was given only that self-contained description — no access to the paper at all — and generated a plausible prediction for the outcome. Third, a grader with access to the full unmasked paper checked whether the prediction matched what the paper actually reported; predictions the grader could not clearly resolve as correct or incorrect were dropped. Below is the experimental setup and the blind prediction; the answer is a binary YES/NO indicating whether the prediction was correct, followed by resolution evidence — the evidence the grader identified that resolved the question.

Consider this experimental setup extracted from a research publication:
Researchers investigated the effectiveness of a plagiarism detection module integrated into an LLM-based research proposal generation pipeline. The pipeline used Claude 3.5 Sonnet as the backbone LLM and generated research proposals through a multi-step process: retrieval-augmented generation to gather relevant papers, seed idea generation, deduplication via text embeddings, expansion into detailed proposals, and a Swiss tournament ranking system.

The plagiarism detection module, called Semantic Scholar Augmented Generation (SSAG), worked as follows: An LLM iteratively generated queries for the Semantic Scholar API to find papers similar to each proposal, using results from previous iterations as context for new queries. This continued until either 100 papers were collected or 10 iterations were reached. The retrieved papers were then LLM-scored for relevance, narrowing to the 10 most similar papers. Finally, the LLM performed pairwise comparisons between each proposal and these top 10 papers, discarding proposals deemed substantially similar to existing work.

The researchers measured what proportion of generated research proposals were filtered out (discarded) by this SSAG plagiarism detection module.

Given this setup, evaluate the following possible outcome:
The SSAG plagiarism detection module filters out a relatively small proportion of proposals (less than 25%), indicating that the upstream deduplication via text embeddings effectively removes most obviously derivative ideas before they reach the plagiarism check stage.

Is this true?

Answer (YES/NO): YES